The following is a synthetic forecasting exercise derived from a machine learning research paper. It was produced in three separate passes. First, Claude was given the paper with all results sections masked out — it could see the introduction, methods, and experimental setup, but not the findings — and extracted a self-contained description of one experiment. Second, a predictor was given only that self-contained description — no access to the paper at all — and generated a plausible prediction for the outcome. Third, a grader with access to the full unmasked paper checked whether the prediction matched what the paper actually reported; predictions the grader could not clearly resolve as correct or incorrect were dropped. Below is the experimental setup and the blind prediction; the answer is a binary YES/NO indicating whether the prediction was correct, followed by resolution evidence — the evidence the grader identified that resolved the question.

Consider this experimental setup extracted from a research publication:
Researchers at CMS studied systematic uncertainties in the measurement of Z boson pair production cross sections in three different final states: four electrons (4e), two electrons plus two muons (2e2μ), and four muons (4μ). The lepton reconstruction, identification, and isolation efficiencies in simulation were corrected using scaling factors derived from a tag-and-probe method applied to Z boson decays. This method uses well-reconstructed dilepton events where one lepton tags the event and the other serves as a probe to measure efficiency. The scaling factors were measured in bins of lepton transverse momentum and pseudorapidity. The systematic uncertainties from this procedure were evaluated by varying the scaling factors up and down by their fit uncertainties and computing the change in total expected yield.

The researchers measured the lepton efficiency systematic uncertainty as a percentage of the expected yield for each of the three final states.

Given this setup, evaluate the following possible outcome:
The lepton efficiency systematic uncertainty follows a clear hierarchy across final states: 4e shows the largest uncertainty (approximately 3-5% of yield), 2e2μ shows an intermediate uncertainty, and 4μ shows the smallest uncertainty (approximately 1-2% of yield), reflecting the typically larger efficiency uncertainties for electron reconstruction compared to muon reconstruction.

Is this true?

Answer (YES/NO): YES